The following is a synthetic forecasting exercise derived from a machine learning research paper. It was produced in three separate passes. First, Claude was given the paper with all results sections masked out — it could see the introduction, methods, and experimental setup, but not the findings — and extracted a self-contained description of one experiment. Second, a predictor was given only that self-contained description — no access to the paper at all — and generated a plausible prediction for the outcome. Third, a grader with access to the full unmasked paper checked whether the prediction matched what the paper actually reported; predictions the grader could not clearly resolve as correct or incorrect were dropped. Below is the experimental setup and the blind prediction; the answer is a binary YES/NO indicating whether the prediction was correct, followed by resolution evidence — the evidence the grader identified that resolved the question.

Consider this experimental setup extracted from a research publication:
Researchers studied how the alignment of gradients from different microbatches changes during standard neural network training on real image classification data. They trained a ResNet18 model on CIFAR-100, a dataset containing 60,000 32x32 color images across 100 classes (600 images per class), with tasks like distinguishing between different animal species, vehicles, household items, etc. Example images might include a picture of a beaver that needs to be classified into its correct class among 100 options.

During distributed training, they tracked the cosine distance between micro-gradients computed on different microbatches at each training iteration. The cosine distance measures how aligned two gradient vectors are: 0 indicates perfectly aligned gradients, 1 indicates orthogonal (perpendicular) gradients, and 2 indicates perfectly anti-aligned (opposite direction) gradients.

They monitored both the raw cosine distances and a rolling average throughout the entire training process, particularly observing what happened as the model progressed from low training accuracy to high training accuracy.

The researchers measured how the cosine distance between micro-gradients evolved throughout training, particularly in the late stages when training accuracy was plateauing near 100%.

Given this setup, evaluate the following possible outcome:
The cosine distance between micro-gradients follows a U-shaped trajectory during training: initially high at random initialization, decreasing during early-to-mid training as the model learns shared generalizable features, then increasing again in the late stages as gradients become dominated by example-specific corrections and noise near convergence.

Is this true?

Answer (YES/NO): YES